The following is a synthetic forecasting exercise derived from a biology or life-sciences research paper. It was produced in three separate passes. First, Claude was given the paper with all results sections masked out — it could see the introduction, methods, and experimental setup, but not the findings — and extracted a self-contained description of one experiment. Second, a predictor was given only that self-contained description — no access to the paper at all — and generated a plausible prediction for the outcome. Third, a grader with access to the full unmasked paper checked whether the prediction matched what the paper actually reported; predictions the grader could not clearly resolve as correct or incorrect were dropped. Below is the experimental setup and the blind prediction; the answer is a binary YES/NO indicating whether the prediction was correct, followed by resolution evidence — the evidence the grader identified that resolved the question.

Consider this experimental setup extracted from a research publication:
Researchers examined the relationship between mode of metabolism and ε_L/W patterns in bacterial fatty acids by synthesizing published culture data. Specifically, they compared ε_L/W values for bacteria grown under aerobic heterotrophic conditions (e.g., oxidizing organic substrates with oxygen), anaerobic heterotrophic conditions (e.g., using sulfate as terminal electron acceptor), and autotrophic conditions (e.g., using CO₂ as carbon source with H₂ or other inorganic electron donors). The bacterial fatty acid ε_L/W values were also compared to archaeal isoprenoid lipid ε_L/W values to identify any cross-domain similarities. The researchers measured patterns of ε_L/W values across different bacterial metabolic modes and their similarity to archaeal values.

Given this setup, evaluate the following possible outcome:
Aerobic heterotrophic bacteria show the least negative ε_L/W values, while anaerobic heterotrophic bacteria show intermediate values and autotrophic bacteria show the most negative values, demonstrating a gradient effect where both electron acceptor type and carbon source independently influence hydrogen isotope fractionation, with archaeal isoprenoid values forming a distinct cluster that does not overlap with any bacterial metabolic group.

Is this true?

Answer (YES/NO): NO